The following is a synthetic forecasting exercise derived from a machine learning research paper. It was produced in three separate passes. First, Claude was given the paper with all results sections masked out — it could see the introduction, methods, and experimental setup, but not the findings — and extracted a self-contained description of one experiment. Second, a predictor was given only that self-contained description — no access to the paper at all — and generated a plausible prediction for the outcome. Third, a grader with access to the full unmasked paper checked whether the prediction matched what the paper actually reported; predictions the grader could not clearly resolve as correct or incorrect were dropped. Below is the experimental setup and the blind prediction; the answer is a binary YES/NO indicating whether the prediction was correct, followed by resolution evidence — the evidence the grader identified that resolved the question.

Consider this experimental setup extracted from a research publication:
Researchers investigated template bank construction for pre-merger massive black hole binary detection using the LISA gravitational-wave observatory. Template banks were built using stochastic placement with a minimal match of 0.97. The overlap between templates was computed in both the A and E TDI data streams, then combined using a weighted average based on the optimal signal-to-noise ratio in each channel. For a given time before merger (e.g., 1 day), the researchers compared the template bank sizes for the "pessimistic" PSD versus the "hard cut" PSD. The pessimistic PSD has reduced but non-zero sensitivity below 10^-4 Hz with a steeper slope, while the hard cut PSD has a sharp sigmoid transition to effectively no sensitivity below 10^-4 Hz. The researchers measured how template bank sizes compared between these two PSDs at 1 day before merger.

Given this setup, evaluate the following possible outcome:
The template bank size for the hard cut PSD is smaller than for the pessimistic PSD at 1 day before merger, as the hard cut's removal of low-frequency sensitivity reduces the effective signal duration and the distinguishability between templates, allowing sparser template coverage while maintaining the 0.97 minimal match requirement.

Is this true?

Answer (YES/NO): NO